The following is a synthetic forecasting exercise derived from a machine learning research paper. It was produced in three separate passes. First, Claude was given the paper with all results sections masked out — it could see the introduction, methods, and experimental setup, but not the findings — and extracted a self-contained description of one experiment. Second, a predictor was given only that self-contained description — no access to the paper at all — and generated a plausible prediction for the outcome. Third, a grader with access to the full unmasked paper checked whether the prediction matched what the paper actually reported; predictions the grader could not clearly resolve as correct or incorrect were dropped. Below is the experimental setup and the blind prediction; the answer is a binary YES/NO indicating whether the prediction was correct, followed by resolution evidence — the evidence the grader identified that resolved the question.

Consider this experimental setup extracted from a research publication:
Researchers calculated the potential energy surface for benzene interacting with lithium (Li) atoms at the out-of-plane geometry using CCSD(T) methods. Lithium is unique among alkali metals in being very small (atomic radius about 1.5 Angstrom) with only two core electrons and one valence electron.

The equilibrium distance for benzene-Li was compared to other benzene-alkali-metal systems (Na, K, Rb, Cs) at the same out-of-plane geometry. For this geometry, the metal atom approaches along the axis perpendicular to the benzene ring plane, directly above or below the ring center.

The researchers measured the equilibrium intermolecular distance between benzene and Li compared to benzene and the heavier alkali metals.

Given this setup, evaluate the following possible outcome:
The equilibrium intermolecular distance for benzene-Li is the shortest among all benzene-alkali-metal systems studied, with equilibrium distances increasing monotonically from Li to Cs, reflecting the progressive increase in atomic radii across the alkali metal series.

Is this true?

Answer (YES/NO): YES